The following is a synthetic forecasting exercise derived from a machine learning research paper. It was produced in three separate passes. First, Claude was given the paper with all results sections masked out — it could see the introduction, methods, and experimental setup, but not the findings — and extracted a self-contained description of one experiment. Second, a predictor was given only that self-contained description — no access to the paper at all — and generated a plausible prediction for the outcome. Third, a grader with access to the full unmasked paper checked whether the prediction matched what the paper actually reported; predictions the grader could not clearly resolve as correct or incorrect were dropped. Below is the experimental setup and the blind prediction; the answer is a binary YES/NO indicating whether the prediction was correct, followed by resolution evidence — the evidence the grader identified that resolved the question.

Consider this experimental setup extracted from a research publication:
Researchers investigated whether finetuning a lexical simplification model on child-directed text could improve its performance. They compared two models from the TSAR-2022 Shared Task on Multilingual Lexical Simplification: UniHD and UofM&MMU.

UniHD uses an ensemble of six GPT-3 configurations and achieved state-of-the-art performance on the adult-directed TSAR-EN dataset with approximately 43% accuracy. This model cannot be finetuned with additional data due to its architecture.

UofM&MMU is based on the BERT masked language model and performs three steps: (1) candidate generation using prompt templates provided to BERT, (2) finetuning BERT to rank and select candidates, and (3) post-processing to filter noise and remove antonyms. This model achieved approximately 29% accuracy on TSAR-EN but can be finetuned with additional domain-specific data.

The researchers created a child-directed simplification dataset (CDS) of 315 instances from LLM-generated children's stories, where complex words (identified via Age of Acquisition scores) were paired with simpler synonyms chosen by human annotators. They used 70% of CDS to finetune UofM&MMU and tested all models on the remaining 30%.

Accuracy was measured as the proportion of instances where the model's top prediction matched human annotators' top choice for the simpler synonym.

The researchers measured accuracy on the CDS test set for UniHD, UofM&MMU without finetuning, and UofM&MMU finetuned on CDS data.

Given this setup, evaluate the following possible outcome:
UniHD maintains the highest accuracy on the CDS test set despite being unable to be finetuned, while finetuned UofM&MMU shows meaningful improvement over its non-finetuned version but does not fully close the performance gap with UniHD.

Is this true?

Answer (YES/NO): NO